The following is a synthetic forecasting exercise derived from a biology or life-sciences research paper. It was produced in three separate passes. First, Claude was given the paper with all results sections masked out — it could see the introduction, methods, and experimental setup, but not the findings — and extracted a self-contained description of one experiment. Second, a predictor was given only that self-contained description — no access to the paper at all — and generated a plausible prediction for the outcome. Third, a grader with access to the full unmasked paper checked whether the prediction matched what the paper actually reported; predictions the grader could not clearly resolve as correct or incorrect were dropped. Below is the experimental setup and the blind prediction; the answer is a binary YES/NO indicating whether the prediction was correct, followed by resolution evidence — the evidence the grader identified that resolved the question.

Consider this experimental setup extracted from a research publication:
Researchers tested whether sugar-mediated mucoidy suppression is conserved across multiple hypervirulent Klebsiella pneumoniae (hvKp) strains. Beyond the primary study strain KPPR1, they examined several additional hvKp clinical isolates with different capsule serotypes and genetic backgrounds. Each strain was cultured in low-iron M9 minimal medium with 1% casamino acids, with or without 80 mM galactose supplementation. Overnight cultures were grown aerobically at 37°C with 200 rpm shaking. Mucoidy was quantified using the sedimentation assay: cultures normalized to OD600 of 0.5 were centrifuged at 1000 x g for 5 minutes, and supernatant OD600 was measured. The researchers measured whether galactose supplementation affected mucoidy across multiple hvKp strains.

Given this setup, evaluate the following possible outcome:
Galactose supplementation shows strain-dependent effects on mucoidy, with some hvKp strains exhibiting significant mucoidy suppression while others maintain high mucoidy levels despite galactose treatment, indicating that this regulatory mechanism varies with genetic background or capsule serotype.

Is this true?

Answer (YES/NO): NO